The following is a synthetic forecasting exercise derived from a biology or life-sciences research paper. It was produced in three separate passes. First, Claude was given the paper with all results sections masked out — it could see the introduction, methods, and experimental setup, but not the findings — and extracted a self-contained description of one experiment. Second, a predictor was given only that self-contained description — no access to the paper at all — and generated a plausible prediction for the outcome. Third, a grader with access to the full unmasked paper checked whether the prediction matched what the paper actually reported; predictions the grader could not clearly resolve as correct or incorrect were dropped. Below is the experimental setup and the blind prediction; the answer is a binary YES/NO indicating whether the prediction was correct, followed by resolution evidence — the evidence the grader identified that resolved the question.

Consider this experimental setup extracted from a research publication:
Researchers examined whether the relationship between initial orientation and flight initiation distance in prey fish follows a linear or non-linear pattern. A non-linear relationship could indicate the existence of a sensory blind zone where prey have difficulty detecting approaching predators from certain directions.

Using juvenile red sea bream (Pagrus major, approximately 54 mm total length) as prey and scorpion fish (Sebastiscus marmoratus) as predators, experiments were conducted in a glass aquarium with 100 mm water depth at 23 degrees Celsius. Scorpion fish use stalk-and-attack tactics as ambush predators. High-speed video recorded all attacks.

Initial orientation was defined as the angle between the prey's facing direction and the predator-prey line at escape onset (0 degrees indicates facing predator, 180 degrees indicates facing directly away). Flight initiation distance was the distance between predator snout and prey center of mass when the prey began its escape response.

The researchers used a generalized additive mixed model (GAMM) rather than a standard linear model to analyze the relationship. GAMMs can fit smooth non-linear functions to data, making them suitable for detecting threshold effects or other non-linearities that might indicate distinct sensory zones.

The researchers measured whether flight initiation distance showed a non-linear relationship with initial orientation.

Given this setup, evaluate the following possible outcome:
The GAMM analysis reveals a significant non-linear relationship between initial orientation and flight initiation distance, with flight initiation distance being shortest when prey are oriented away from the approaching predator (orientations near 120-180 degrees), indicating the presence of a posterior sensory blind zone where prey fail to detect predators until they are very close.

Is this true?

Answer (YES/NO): NO